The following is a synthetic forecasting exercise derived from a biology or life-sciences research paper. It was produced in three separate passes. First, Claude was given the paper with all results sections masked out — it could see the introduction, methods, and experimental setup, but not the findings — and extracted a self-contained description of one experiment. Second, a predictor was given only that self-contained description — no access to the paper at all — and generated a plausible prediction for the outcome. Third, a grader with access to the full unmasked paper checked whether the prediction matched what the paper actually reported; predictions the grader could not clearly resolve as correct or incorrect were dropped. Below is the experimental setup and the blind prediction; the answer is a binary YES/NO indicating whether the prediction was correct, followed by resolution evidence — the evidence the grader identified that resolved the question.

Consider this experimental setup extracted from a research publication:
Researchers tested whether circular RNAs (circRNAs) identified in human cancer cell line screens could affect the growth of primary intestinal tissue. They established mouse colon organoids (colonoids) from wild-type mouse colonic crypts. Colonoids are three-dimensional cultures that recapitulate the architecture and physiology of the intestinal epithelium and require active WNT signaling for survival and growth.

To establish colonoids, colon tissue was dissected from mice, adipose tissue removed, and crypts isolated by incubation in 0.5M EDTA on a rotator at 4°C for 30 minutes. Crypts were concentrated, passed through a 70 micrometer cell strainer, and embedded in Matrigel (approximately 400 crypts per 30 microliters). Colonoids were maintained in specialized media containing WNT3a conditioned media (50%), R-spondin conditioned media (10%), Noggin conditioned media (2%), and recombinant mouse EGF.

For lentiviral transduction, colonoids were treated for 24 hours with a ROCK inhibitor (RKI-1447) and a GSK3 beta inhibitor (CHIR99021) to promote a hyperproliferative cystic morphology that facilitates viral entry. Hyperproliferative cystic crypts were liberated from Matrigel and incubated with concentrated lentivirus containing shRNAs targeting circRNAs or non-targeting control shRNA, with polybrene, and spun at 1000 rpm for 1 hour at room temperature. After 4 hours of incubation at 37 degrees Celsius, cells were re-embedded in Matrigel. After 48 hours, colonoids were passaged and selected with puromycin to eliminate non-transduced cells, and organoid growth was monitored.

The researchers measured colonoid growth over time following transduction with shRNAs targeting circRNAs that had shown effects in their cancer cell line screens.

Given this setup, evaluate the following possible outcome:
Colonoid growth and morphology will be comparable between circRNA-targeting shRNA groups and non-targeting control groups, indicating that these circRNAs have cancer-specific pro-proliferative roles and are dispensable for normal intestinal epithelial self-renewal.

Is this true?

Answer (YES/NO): NO